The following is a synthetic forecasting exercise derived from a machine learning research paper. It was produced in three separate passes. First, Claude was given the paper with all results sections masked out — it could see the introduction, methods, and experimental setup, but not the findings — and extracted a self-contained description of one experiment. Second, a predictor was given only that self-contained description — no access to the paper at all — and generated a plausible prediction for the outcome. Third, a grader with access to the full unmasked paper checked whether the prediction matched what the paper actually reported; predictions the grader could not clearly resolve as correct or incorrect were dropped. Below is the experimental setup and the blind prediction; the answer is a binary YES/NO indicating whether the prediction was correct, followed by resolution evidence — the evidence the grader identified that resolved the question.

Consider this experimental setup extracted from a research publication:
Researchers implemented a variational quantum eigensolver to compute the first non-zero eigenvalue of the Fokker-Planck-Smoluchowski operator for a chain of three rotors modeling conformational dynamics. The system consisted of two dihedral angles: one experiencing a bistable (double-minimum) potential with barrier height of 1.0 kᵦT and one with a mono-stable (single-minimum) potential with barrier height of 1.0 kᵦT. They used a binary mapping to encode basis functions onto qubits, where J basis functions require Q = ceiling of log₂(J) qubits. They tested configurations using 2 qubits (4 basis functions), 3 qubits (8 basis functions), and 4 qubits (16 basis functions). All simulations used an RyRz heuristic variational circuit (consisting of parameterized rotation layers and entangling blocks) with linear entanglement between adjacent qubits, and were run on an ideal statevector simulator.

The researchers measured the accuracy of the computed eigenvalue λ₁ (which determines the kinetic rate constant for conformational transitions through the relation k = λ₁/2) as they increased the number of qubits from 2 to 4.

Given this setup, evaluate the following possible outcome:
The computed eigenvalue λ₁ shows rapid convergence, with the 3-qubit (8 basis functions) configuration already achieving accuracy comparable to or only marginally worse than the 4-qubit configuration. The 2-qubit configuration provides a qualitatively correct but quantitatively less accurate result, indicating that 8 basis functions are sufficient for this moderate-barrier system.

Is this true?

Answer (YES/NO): NO